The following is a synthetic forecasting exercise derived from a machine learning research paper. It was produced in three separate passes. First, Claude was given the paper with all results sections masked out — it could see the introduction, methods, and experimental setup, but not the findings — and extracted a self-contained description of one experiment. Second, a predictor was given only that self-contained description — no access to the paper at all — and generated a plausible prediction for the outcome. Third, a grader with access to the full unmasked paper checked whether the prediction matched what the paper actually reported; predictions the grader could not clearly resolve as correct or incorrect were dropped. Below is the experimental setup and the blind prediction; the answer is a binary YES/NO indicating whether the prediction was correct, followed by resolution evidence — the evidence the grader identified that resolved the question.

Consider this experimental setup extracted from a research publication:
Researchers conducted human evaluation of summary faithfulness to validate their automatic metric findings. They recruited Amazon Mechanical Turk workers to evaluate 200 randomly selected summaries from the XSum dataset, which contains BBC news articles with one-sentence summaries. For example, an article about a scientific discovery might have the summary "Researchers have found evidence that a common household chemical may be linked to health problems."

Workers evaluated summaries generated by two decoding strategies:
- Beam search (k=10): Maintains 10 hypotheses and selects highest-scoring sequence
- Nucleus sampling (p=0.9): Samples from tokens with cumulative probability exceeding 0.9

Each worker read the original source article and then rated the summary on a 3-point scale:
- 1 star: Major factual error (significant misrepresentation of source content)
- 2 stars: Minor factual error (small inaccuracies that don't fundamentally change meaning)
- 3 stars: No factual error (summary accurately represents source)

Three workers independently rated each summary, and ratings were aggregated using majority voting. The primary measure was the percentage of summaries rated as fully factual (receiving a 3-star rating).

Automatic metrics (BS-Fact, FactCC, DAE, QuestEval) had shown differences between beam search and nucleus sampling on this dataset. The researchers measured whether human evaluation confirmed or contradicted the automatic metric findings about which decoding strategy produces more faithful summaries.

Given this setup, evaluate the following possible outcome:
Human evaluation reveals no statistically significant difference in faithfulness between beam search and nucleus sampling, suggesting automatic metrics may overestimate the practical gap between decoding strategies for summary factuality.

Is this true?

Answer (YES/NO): NO